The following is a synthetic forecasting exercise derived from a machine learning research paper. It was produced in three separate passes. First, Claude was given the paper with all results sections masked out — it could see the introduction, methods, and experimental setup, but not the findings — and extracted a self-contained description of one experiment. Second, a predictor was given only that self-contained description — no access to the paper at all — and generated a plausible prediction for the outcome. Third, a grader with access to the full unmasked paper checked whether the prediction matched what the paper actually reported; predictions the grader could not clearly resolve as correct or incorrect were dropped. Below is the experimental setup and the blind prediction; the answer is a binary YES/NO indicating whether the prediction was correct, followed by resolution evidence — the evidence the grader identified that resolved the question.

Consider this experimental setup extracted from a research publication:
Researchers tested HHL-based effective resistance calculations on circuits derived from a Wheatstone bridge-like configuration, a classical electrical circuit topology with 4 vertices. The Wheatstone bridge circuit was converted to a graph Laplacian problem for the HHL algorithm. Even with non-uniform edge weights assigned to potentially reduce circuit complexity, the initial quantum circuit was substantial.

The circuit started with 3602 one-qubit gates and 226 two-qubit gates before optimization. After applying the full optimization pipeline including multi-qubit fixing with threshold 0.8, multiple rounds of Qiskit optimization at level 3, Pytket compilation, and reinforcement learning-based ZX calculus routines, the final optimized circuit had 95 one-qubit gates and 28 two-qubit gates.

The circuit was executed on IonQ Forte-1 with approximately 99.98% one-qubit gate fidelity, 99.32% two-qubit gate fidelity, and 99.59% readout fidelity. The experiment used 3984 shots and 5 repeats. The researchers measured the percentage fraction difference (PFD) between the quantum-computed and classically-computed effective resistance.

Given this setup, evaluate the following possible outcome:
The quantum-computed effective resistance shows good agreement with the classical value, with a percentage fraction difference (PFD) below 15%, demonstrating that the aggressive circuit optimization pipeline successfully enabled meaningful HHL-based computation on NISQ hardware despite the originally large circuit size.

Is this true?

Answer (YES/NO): YES